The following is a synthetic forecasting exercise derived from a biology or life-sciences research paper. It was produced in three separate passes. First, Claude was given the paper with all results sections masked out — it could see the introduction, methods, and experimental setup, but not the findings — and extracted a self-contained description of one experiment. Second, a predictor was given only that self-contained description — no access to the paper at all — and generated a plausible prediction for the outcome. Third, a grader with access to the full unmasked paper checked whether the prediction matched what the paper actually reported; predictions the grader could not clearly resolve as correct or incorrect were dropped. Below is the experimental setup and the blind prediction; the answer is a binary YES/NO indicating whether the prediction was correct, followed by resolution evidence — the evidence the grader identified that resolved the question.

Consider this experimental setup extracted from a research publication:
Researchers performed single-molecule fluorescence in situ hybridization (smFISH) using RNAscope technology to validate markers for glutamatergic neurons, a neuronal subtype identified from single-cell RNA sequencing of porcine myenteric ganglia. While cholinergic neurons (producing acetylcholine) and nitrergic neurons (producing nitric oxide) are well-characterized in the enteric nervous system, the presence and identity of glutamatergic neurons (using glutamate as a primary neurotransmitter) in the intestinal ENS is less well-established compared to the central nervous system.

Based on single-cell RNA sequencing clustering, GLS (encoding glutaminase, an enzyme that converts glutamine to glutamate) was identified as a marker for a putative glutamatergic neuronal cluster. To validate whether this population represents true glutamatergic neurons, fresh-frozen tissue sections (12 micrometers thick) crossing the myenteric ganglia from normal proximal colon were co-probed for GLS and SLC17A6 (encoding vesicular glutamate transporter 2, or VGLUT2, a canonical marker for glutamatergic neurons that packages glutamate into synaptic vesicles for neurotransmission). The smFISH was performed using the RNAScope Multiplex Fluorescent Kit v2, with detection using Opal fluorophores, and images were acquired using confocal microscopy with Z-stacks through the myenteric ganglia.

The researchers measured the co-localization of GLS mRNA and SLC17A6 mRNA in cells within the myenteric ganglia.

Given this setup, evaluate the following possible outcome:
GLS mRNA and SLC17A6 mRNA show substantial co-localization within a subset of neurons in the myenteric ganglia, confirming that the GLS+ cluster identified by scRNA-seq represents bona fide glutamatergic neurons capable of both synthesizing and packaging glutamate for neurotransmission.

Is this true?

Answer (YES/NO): YES